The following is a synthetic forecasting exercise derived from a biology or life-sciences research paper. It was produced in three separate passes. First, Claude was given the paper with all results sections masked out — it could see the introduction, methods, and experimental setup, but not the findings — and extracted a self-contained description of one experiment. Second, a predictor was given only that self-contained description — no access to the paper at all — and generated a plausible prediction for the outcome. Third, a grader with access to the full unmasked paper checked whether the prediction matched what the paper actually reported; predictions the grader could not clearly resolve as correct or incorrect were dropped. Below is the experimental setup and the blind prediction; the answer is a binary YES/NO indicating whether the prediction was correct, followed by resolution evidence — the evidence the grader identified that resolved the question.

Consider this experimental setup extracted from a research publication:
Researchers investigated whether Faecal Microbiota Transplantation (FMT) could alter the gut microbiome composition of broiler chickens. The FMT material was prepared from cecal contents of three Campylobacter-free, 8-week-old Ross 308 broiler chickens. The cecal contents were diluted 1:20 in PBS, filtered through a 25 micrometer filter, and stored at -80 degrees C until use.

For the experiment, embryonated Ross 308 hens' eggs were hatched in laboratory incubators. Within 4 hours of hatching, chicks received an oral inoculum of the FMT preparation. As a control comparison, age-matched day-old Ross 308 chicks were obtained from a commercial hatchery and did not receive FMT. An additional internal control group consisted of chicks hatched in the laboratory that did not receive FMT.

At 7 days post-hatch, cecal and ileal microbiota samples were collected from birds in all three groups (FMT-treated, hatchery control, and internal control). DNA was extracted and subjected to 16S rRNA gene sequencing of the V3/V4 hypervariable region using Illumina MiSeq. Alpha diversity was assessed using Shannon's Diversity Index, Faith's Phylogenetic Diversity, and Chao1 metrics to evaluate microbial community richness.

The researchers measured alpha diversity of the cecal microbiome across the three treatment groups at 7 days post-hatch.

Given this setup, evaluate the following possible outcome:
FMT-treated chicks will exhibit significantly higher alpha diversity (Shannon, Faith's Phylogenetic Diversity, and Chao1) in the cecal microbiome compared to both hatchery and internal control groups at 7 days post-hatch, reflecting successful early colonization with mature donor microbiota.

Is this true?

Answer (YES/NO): NO